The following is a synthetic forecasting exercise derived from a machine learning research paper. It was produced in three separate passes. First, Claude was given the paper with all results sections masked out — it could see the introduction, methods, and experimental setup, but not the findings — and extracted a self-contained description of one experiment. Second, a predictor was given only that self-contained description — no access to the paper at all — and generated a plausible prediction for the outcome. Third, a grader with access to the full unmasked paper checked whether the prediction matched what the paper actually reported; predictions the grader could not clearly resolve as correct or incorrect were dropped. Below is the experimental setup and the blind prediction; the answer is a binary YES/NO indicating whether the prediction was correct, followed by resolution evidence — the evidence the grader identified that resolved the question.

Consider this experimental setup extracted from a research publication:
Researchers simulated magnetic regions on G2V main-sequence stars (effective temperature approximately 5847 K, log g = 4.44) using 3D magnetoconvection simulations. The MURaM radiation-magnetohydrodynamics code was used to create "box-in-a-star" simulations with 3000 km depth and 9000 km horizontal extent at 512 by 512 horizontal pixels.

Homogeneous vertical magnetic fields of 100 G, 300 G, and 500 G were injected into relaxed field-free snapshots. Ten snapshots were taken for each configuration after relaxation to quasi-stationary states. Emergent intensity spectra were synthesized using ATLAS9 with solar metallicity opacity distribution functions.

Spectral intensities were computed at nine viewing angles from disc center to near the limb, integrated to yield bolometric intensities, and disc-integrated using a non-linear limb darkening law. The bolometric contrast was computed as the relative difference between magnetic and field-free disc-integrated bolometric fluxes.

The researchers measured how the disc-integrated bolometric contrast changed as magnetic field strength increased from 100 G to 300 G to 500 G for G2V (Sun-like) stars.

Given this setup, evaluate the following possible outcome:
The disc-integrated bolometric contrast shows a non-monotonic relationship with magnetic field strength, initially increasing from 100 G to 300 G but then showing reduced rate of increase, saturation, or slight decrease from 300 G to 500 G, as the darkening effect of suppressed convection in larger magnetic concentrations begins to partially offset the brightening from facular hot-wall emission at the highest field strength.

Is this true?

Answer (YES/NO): NO